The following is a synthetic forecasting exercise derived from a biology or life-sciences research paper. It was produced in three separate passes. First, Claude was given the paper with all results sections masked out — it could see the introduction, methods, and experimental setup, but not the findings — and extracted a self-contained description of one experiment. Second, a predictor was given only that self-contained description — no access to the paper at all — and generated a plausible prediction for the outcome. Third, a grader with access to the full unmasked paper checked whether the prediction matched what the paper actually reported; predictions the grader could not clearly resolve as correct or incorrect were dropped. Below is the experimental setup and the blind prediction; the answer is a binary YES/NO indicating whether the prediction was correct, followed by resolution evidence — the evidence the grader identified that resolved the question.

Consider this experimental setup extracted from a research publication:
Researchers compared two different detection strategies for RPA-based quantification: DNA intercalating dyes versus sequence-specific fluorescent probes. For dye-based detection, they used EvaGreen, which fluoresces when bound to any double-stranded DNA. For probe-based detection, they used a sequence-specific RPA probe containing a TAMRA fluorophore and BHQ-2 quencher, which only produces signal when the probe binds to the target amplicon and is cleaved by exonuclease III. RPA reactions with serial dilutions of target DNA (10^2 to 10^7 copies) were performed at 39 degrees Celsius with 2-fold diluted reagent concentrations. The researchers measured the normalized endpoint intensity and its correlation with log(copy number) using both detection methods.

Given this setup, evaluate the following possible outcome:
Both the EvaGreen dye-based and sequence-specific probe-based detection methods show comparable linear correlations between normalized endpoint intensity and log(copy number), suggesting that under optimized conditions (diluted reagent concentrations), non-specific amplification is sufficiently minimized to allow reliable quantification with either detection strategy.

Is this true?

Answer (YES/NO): YES